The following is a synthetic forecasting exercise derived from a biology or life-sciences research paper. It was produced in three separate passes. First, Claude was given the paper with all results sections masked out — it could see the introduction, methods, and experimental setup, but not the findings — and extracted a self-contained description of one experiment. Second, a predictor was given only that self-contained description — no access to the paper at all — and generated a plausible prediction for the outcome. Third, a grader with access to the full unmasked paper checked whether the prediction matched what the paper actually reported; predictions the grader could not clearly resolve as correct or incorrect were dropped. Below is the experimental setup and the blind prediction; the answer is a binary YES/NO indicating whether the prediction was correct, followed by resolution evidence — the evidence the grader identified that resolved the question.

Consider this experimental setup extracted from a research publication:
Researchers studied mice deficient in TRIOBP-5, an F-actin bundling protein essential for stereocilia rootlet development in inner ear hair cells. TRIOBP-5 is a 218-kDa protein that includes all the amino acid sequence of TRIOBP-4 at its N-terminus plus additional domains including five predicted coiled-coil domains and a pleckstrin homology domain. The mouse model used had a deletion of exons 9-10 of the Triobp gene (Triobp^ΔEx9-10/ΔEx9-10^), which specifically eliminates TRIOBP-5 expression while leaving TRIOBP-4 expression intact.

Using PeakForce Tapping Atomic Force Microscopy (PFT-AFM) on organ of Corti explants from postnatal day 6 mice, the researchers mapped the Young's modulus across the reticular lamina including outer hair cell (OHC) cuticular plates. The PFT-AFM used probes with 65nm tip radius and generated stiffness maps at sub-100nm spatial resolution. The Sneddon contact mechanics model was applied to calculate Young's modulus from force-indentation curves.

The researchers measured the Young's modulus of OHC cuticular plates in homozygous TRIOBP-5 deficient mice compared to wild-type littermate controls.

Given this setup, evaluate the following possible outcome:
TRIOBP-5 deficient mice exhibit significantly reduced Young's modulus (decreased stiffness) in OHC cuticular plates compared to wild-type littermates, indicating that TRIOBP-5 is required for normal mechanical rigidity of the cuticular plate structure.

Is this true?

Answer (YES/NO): YES